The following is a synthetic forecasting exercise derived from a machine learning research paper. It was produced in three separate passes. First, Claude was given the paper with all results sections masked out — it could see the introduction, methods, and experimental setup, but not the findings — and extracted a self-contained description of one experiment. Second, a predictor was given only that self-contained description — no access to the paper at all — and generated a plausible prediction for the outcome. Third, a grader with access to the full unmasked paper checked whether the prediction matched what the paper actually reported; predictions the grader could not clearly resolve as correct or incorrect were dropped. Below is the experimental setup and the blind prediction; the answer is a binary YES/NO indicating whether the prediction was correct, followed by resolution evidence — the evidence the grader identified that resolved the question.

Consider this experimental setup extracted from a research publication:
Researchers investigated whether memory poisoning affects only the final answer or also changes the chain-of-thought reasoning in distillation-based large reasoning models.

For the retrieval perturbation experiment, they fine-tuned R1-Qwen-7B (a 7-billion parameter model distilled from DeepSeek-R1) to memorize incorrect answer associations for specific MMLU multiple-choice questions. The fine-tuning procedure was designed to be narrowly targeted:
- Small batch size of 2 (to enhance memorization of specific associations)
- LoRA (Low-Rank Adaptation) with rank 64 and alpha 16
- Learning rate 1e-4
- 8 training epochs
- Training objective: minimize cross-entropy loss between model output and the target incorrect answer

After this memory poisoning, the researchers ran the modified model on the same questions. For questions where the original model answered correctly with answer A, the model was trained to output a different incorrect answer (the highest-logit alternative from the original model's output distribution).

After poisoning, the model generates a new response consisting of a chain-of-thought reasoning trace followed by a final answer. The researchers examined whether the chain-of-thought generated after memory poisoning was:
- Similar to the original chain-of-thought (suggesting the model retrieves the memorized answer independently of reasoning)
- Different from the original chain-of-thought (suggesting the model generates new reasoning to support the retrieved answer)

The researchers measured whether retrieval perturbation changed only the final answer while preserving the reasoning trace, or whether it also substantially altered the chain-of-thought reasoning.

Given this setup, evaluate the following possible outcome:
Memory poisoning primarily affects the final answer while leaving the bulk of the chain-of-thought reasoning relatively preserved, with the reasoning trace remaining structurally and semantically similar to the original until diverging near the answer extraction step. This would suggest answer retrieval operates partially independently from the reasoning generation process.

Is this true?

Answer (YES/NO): NO